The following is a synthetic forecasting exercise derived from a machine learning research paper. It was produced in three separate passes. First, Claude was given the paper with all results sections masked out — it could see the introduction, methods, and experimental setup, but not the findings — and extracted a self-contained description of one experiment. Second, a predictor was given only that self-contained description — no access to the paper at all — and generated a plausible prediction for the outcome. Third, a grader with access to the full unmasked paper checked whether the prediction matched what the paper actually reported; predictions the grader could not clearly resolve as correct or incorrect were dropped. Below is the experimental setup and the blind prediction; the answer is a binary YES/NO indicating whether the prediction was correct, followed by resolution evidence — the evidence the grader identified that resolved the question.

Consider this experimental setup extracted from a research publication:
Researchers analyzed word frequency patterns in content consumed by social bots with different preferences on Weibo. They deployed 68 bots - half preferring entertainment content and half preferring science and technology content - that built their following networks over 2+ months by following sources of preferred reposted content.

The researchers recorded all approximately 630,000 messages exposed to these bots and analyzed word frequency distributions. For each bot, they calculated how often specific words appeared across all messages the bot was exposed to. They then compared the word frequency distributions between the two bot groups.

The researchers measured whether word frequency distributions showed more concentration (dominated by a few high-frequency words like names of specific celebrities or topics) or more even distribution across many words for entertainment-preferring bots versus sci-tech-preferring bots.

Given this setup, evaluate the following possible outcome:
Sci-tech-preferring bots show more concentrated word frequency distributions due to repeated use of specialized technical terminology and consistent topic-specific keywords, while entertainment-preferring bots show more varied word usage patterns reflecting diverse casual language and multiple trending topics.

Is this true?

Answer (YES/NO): NO